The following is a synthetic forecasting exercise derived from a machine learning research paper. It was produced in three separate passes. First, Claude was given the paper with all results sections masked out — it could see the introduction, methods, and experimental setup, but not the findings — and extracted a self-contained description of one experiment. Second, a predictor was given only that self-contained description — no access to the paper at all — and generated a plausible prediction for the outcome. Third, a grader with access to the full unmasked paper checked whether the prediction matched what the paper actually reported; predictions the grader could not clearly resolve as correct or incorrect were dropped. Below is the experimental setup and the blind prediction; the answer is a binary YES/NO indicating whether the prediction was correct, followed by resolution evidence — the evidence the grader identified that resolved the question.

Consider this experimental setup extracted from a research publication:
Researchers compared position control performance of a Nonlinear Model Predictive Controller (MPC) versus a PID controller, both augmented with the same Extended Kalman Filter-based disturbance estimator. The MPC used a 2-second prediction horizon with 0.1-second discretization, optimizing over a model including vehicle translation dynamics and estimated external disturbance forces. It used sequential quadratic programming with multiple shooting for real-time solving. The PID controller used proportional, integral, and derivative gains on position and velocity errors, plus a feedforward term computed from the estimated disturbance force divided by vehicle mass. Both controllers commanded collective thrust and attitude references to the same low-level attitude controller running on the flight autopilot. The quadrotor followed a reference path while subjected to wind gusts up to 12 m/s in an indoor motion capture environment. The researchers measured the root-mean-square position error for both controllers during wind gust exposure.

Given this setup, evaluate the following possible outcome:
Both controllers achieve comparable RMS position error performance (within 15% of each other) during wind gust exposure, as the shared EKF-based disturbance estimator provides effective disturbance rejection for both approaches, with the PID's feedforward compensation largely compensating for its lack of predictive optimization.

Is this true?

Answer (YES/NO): NO